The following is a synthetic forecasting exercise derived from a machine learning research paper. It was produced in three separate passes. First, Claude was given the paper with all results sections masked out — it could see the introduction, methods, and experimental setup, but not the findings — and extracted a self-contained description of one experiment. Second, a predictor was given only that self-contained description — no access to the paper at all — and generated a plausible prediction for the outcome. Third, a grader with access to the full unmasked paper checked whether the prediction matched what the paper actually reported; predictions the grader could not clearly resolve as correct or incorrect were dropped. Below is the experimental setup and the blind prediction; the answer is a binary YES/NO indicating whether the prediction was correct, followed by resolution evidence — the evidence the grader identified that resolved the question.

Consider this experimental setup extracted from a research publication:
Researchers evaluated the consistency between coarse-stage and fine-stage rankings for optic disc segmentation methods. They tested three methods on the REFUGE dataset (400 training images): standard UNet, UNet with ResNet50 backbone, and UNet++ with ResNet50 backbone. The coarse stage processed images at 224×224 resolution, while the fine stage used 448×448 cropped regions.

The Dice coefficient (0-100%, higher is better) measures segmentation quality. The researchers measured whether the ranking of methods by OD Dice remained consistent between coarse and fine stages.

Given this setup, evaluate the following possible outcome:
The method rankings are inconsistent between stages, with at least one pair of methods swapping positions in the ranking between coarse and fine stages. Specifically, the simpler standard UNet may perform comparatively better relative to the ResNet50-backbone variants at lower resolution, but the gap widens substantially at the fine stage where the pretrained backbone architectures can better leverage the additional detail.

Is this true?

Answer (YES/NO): YES